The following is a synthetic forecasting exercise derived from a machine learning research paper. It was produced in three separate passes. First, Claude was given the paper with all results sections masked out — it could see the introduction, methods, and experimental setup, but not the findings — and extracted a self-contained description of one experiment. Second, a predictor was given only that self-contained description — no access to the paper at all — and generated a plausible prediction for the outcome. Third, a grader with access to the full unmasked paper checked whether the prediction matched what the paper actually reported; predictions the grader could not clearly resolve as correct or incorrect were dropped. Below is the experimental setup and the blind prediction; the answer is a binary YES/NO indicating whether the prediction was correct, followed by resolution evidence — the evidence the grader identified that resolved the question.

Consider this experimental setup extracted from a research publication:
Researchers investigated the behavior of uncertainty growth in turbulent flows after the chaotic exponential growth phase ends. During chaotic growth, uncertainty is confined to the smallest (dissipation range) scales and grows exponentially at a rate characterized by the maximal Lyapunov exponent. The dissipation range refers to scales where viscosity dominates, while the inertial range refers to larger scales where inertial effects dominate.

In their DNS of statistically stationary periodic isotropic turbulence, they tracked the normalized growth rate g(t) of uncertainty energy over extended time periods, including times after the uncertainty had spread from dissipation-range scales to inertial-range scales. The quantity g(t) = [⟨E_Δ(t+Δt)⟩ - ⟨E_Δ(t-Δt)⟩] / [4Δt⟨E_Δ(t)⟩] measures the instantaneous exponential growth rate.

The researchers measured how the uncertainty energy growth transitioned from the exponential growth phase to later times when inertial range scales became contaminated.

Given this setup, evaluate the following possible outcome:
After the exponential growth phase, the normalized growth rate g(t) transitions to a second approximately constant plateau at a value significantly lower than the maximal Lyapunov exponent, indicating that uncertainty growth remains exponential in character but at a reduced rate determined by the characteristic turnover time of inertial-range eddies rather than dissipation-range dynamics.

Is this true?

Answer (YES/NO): NO